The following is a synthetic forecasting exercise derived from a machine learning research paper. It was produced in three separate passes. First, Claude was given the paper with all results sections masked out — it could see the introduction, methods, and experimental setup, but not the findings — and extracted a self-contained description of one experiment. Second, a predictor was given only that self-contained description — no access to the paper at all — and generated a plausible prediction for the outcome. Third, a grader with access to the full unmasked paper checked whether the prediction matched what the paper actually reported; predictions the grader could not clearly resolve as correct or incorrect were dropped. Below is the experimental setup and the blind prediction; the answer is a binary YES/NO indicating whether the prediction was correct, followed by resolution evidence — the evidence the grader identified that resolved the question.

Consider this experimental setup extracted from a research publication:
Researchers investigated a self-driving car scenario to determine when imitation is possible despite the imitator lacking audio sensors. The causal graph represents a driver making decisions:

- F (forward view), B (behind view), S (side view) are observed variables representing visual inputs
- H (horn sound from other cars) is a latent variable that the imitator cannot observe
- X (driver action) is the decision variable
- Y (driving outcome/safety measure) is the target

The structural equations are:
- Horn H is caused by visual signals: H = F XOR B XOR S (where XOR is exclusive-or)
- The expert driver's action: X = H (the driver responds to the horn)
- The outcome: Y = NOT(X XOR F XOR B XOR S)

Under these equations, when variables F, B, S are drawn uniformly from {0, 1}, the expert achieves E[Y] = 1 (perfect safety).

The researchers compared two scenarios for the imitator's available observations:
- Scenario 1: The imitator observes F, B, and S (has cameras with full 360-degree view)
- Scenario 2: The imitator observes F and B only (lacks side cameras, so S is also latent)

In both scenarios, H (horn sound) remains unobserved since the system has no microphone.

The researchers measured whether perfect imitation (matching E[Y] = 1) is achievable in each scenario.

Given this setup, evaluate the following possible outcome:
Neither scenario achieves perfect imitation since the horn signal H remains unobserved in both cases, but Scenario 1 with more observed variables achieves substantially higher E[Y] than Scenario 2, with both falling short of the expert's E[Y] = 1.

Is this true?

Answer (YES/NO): NO